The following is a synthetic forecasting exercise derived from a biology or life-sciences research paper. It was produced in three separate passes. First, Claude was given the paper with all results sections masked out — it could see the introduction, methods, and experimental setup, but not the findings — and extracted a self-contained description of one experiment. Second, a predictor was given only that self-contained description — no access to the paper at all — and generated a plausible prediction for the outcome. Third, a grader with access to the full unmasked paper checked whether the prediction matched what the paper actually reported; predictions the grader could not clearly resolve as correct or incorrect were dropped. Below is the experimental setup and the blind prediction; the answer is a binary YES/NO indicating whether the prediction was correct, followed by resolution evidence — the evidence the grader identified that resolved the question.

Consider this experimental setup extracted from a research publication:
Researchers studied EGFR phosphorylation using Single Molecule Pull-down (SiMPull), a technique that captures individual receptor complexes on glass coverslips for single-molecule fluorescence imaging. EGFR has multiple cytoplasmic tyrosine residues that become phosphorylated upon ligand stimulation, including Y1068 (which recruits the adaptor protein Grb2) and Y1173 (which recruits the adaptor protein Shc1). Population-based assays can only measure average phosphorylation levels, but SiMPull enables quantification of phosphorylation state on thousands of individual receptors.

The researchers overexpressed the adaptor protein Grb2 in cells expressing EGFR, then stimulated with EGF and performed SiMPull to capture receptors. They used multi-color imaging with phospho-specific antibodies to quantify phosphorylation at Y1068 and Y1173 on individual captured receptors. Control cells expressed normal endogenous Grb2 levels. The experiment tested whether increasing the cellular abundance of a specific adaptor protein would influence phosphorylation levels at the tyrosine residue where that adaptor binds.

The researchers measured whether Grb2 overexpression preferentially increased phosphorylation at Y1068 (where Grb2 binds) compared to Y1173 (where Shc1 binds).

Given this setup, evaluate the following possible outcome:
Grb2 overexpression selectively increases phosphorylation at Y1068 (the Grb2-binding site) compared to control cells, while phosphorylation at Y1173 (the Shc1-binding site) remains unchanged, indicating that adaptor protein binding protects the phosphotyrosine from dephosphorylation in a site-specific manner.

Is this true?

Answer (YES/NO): NO